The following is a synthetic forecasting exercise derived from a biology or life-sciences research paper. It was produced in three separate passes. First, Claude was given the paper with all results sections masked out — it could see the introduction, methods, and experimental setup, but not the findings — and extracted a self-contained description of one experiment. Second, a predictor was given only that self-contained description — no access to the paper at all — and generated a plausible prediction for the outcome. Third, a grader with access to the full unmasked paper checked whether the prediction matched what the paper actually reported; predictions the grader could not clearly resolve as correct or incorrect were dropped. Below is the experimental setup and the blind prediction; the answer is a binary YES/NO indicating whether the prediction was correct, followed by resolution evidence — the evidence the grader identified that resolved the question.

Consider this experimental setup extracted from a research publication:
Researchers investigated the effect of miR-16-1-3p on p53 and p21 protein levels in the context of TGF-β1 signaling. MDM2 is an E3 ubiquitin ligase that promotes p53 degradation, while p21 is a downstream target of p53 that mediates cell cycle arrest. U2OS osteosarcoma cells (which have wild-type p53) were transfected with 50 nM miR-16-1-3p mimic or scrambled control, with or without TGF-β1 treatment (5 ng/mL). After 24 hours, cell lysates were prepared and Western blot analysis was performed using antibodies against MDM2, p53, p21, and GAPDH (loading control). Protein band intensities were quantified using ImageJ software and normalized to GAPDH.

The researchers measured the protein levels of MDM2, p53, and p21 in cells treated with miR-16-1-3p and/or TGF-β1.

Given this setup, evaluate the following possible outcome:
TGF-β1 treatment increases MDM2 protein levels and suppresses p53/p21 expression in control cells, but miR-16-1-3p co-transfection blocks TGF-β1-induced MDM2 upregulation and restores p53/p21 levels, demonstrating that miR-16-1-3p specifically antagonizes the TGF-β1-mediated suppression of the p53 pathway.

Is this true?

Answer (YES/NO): NO